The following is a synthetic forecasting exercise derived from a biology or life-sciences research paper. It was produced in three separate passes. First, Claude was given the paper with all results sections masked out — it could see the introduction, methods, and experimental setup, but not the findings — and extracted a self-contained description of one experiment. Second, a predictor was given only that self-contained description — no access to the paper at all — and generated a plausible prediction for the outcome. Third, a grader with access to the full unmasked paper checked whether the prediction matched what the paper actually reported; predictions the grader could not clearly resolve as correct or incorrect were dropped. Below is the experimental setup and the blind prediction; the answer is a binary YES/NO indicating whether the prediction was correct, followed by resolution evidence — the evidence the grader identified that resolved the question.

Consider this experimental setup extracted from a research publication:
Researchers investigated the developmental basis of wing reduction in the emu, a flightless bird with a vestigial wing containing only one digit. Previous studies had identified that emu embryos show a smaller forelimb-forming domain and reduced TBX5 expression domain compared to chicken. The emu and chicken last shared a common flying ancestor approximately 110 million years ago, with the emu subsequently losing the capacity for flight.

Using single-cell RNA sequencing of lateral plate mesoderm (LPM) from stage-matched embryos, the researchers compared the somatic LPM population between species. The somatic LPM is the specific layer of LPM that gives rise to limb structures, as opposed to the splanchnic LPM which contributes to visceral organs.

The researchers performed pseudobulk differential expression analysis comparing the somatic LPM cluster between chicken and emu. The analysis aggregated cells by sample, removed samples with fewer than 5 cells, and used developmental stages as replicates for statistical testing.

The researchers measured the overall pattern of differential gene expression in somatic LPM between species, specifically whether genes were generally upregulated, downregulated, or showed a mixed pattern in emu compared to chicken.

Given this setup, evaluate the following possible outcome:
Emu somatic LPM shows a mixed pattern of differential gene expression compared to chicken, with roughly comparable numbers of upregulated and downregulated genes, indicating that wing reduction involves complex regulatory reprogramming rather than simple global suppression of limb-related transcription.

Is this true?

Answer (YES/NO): YES